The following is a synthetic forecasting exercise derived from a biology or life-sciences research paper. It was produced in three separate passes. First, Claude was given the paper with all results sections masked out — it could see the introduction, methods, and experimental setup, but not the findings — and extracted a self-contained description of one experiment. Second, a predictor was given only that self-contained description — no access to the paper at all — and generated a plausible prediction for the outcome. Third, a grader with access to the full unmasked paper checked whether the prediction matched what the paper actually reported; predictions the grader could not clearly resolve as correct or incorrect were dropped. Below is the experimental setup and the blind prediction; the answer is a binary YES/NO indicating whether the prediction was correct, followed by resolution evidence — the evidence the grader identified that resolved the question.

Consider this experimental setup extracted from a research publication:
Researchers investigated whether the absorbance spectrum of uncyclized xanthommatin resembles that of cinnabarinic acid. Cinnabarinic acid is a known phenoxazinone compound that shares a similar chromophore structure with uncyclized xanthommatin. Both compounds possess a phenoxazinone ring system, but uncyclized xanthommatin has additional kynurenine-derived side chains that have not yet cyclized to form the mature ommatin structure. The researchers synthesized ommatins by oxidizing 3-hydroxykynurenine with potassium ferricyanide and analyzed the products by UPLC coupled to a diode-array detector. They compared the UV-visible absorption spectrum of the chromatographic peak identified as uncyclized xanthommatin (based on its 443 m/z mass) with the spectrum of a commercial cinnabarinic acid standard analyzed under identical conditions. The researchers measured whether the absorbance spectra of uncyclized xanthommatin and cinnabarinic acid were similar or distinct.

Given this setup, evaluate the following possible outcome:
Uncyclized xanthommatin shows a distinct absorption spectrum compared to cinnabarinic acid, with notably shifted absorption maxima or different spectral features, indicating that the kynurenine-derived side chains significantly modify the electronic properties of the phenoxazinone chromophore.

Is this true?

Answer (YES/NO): NO